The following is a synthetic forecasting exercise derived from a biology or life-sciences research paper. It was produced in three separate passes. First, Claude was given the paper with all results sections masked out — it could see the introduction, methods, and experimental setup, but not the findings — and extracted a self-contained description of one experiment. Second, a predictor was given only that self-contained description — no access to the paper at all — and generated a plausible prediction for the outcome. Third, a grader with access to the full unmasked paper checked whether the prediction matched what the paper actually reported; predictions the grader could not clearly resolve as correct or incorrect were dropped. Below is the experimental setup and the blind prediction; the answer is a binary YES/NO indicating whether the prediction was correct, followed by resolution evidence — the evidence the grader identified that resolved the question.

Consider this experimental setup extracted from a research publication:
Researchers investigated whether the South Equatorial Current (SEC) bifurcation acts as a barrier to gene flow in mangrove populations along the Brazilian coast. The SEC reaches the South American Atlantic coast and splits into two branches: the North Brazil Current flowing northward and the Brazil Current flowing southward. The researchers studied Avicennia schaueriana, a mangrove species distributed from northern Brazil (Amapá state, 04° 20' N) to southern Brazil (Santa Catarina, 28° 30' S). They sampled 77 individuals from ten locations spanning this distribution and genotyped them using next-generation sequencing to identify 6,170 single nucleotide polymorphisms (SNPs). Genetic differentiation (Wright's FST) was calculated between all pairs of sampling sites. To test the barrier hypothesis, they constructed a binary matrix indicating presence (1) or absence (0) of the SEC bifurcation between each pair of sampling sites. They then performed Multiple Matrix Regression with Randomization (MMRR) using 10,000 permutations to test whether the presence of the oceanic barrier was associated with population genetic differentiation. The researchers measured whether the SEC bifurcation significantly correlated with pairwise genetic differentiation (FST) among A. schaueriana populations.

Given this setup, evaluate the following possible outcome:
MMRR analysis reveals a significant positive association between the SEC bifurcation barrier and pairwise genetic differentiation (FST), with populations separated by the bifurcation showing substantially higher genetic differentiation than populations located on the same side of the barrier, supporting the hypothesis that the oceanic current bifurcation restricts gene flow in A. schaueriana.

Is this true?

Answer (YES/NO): YES